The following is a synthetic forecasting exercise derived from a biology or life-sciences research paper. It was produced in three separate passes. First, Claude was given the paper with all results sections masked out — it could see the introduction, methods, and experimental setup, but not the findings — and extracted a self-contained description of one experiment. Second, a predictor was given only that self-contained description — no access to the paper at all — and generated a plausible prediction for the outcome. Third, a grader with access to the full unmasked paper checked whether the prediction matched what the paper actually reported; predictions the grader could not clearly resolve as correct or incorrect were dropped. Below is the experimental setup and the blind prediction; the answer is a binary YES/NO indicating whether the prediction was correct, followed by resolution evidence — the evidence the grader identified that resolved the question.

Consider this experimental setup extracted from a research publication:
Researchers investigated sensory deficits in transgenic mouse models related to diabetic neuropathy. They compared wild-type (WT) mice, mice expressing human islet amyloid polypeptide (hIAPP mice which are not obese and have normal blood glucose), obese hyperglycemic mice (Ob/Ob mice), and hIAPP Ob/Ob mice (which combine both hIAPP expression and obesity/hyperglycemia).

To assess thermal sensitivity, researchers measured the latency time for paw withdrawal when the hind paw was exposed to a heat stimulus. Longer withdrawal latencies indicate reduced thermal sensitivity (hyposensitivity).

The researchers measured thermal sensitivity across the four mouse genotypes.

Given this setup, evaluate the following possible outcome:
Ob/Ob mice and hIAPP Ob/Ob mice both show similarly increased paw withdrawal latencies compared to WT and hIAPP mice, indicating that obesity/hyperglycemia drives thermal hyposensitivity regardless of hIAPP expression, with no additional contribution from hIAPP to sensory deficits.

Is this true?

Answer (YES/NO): YES